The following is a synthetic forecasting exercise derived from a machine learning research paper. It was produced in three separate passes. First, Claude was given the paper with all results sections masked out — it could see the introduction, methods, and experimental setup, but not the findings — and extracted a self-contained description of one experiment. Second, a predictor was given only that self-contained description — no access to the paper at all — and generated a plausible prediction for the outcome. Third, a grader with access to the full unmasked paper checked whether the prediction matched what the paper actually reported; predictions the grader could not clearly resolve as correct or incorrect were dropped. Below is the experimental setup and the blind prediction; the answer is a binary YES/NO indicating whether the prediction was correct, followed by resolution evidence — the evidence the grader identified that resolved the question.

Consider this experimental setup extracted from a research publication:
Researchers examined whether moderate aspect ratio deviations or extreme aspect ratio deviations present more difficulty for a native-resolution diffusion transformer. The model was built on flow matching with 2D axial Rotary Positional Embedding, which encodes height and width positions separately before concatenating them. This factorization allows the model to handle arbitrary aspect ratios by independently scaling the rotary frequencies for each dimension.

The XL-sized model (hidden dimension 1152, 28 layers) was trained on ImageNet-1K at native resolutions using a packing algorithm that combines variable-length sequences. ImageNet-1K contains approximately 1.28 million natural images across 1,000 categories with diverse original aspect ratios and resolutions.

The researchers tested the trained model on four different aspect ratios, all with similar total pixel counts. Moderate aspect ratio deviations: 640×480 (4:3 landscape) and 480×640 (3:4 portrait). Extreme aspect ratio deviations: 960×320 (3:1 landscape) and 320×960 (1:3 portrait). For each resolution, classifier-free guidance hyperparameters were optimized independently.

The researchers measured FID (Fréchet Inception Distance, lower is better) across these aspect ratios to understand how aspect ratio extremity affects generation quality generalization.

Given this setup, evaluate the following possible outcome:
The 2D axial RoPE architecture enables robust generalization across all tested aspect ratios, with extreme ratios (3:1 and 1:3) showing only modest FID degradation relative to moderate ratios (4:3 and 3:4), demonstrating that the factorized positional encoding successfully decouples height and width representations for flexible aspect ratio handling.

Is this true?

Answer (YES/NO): NO